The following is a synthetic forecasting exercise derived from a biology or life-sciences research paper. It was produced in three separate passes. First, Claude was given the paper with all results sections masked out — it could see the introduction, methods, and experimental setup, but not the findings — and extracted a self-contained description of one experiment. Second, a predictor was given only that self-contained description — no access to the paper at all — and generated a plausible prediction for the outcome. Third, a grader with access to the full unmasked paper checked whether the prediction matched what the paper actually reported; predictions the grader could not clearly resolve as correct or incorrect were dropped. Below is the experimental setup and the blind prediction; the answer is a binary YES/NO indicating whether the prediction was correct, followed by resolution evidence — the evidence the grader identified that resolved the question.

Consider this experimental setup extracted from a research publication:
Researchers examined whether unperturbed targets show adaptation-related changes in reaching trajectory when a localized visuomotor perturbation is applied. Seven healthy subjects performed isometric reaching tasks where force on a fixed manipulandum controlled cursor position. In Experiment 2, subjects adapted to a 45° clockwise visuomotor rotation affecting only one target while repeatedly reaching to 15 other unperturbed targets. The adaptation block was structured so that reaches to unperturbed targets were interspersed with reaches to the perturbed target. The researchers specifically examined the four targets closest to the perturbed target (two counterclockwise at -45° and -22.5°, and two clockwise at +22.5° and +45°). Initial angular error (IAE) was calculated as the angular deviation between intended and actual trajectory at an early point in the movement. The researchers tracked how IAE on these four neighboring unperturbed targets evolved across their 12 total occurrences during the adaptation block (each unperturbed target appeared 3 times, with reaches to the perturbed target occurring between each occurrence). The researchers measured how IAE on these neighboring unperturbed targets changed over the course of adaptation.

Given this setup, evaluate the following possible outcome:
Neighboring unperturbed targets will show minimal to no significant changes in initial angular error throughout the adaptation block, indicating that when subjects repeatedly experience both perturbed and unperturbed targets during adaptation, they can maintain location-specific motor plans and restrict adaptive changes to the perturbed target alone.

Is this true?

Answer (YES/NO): NO